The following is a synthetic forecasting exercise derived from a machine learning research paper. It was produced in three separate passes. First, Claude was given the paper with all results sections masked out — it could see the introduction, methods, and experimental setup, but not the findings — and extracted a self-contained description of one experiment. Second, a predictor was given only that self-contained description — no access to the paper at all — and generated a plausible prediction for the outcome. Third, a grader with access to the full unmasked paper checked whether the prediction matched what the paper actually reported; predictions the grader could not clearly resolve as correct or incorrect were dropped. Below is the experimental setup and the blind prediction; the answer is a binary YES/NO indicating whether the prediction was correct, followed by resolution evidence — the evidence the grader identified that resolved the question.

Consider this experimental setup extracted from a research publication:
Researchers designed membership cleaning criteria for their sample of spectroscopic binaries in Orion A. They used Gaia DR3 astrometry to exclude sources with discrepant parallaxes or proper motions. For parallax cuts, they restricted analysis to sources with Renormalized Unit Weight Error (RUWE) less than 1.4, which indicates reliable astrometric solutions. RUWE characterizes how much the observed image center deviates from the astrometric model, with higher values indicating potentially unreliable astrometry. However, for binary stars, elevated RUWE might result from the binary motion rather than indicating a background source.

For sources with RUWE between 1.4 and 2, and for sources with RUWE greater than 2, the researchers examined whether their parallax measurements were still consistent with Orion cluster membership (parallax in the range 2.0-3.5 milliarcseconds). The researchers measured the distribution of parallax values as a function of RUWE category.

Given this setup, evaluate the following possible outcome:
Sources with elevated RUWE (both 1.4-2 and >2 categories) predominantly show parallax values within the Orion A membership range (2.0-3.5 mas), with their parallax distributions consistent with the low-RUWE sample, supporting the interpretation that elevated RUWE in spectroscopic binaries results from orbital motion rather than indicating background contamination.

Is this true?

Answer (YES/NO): NO